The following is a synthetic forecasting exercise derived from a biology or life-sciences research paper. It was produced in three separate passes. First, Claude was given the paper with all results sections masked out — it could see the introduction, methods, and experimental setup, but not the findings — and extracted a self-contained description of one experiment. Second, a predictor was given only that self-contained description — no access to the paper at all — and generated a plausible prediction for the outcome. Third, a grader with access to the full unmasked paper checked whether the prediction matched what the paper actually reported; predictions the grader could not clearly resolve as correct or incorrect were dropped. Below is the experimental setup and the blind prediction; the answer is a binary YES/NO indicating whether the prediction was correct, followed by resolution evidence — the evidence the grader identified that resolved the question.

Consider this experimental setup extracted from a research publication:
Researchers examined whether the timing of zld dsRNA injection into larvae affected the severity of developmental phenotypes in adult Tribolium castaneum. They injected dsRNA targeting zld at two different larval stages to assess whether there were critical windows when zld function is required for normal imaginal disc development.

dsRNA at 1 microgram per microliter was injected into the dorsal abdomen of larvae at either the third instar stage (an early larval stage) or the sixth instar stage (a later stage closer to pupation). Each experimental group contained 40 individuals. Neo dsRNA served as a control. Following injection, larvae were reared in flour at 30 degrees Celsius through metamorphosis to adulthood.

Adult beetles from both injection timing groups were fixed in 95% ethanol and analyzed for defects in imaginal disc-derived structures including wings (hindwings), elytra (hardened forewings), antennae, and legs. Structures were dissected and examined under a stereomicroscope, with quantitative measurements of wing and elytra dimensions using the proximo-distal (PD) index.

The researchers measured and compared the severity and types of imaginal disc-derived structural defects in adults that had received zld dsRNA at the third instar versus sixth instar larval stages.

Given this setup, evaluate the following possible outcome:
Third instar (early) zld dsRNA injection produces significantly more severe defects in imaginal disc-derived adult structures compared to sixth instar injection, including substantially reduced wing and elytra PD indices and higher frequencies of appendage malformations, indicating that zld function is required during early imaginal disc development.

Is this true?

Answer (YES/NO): NO